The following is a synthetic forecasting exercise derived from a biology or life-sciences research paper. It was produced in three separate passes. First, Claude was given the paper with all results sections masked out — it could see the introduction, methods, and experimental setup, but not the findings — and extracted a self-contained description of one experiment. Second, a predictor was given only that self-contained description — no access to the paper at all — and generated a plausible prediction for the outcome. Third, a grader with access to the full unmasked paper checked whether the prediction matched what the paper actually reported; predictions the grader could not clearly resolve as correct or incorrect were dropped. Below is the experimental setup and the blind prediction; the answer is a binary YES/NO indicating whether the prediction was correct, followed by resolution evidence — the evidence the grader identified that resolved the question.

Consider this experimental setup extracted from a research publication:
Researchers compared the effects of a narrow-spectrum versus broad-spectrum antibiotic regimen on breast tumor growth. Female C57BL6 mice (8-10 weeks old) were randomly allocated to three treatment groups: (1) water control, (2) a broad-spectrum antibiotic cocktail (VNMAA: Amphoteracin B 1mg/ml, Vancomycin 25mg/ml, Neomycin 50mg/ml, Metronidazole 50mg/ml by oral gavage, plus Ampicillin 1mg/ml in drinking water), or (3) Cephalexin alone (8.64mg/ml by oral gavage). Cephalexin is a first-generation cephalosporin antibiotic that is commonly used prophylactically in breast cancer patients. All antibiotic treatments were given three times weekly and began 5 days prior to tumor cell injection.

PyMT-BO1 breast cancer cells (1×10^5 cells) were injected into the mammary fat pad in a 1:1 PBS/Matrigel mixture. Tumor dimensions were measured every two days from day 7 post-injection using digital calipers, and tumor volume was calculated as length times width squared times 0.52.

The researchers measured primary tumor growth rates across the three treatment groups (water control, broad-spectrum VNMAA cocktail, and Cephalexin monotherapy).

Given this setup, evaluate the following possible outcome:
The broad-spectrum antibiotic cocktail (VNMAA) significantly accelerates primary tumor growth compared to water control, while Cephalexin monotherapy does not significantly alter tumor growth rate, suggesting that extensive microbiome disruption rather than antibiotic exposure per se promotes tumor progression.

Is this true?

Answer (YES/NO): NO